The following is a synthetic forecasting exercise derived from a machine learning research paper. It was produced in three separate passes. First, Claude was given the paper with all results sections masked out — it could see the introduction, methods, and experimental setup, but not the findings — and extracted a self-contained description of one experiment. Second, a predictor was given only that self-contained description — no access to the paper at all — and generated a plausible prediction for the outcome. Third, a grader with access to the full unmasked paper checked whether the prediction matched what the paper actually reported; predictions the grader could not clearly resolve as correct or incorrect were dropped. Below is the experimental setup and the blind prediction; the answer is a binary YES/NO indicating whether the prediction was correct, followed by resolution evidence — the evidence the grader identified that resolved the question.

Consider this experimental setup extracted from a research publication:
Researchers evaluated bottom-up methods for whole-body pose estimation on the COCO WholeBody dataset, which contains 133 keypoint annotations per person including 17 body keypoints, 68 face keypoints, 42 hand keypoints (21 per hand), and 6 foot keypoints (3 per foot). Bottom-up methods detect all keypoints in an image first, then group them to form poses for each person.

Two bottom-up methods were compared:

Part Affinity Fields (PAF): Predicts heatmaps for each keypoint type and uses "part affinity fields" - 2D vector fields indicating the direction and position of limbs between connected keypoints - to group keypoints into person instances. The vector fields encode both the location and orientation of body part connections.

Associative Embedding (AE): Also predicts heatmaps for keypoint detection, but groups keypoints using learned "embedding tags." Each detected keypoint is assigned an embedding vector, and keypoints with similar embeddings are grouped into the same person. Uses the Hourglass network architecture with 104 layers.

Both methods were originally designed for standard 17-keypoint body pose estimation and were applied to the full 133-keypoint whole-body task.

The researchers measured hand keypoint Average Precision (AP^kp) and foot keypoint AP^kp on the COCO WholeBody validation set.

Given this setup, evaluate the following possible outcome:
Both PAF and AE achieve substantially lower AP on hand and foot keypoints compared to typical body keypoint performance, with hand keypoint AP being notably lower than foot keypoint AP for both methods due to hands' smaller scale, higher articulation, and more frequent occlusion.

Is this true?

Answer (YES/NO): NO